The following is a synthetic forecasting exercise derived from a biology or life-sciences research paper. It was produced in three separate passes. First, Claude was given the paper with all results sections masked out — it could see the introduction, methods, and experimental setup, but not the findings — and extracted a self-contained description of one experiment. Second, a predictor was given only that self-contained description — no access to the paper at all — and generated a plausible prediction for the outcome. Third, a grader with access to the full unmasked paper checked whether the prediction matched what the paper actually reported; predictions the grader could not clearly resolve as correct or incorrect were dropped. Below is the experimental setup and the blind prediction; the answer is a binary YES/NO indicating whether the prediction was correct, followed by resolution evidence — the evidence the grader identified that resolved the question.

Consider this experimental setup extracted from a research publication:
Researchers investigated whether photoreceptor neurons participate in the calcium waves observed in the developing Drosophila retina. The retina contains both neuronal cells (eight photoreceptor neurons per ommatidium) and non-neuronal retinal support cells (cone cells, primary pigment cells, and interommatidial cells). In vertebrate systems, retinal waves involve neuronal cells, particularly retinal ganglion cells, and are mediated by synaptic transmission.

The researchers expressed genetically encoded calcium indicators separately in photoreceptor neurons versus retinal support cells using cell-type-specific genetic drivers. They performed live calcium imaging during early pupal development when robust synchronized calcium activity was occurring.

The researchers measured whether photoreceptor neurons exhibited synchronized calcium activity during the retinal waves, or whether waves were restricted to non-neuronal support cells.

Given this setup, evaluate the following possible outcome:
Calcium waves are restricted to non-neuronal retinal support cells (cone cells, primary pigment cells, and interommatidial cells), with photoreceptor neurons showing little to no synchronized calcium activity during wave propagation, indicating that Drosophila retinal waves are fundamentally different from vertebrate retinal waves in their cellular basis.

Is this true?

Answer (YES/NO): YES